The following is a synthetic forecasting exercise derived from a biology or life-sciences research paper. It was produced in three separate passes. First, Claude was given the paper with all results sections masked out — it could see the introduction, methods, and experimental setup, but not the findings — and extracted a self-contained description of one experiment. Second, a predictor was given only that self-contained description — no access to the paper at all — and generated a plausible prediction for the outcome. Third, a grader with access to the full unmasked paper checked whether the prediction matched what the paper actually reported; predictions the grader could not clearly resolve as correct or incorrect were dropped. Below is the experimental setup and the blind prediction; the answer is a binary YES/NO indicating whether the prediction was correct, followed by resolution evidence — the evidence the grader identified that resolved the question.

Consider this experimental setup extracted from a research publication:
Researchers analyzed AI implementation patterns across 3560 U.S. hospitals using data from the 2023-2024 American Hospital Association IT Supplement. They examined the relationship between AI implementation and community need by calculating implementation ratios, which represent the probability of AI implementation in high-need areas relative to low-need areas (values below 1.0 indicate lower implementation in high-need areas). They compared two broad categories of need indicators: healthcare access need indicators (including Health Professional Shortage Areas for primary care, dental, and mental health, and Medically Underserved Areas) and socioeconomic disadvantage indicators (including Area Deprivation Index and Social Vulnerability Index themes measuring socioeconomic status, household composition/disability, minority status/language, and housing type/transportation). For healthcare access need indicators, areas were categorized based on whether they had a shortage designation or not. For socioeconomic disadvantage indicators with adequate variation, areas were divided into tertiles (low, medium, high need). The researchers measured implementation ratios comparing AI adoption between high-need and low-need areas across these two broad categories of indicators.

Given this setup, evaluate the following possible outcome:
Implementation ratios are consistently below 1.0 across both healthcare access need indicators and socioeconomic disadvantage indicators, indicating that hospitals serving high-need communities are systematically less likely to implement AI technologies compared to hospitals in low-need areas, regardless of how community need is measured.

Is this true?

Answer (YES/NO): NO